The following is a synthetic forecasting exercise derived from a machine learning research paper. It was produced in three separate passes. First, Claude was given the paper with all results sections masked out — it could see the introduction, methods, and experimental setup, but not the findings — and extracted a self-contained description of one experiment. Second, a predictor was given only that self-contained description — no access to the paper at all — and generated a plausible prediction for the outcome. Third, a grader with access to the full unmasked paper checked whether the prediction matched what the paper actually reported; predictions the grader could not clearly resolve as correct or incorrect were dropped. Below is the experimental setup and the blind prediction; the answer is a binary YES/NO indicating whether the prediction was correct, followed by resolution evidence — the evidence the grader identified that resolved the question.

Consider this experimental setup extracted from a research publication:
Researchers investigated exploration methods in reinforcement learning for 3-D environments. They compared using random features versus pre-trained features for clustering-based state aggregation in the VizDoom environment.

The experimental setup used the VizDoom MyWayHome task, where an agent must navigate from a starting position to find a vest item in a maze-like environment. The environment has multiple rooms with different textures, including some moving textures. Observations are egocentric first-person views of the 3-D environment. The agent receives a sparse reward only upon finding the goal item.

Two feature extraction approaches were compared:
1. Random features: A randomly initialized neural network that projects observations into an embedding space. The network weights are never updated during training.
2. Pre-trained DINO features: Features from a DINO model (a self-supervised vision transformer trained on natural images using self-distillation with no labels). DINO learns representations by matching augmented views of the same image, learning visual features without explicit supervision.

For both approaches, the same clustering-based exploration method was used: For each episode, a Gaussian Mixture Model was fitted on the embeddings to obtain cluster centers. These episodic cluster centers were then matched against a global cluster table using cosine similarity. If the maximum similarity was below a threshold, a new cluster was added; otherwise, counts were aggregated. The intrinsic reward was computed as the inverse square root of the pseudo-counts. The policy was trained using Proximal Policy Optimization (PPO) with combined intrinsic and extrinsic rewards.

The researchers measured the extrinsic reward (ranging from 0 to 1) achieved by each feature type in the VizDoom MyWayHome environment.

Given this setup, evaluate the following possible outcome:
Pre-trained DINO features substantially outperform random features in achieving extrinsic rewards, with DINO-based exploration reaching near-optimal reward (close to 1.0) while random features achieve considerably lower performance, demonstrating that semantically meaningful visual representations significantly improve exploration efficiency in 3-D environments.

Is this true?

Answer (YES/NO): NO